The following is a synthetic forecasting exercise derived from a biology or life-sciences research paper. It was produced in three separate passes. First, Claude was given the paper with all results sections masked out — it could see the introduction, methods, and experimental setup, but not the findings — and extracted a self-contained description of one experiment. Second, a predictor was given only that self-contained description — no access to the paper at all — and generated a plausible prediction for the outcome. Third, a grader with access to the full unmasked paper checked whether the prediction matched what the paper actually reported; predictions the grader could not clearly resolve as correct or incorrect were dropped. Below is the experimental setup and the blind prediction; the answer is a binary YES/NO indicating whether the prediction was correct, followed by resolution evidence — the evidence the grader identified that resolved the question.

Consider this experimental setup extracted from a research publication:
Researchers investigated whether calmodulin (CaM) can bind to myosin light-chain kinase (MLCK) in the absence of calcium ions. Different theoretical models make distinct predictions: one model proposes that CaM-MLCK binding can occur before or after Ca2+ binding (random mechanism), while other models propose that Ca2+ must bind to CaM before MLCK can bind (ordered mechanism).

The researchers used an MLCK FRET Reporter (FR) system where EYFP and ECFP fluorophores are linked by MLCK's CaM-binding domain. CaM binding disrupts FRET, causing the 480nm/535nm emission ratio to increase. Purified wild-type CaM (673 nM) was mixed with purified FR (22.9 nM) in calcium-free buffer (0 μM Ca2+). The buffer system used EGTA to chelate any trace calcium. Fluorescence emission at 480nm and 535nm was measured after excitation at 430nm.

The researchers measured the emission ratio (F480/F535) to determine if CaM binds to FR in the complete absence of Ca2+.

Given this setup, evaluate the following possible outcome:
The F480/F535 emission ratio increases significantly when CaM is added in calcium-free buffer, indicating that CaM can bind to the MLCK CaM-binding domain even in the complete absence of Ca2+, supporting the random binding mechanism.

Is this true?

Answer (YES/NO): NO